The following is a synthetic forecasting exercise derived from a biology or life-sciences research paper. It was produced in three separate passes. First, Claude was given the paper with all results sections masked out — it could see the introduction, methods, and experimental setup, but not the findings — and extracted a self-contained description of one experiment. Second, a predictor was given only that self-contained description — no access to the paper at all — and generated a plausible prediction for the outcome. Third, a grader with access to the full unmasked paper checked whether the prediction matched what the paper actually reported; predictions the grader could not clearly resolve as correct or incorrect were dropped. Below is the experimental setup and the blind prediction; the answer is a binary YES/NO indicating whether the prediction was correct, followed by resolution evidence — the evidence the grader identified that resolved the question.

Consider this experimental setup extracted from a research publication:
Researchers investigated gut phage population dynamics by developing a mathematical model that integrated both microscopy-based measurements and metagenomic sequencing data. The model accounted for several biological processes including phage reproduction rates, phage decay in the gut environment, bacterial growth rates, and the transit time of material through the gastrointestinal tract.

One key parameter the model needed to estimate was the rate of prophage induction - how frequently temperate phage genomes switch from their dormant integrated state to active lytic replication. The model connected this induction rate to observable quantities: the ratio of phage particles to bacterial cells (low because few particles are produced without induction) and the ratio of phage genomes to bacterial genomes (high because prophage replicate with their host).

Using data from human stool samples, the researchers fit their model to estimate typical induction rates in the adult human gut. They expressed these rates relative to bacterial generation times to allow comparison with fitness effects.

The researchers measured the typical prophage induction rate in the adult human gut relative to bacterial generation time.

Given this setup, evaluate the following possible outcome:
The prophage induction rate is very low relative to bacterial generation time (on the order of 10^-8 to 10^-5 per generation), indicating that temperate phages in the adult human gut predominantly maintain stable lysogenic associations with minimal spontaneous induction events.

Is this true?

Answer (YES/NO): NO